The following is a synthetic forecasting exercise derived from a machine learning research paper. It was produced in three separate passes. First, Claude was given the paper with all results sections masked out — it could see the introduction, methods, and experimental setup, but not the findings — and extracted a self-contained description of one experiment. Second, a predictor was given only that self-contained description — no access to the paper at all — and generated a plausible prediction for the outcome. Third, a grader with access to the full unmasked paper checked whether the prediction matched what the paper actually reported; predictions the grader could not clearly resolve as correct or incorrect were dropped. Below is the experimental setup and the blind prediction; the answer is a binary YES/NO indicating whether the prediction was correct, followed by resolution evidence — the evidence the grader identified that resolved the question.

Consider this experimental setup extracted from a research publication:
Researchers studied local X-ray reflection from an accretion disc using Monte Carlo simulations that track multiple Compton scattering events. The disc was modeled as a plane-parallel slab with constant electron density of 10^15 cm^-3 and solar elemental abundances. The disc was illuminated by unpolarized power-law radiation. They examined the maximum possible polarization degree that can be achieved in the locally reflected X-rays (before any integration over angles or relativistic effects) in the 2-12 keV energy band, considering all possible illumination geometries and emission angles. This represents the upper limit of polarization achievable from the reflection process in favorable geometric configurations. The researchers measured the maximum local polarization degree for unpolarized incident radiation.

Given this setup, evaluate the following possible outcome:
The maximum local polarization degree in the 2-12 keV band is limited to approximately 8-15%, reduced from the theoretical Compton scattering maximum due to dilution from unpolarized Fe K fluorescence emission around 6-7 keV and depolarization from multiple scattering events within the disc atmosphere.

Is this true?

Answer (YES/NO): NO